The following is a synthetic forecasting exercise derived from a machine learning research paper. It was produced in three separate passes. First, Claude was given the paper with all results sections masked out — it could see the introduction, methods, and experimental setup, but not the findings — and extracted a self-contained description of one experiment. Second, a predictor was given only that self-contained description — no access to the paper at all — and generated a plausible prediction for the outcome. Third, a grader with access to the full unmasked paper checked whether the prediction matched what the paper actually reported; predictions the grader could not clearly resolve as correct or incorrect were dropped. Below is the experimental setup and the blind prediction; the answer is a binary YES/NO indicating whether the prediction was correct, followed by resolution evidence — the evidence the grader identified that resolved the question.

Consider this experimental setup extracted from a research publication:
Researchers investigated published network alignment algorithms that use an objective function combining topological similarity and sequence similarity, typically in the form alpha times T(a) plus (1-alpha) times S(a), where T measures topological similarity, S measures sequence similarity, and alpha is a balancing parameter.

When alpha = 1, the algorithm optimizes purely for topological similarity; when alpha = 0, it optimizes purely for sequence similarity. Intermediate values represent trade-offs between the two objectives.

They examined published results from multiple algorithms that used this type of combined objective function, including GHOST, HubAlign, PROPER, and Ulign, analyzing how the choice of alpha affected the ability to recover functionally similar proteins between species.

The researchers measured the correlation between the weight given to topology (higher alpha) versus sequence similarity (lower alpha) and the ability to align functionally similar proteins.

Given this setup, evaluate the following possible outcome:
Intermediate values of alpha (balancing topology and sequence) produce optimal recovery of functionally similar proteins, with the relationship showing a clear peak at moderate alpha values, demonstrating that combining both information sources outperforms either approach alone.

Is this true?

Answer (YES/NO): NO